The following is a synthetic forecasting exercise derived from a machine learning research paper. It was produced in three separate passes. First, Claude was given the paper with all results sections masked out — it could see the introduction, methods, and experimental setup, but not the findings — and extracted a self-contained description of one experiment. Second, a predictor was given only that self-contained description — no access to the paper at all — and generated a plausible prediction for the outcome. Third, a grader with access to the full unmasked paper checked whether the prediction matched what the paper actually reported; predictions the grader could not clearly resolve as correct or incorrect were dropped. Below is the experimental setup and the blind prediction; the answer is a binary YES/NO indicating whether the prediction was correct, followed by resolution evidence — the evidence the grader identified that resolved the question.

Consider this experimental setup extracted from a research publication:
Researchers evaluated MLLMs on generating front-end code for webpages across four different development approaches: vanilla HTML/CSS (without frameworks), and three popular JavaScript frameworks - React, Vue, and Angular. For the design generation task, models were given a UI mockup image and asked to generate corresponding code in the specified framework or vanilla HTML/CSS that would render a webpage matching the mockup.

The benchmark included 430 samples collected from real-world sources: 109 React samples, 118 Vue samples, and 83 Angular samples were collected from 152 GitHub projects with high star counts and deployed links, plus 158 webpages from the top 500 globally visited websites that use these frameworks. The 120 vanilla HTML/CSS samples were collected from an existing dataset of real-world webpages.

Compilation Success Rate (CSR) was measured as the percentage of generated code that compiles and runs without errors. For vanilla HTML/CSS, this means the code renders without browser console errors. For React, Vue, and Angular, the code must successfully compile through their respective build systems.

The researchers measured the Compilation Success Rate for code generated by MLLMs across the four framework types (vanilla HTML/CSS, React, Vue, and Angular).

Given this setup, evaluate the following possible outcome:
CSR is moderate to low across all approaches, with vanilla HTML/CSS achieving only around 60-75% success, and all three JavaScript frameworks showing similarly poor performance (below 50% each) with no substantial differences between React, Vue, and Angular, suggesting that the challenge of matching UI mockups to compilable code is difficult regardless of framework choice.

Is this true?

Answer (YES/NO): NO